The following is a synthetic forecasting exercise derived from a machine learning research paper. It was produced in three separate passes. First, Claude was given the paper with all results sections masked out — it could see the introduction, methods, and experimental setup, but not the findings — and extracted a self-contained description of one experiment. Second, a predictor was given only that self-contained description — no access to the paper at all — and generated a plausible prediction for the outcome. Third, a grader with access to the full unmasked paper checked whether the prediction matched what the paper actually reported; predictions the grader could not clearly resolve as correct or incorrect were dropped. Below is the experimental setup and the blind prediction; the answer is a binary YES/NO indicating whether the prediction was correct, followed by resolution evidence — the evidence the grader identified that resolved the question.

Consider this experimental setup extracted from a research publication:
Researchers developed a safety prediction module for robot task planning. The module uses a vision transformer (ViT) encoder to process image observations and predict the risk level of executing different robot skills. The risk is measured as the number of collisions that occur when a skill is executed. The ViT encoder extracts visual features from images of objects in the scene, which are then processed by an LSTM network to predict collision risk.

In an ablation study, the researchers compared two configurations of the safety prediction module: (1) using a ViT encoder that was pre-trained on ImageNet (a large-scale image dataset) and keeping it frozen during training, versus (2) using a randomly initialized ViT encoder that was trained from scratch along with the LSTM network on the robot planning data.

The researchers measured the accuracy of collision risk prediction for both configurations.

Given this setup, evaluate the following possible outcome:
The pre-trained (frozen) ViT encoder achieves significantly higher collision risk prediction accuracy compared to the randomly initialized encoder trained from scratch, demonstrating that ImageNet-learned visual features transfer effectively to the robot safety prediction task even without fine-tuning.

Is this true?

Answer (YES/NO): YES